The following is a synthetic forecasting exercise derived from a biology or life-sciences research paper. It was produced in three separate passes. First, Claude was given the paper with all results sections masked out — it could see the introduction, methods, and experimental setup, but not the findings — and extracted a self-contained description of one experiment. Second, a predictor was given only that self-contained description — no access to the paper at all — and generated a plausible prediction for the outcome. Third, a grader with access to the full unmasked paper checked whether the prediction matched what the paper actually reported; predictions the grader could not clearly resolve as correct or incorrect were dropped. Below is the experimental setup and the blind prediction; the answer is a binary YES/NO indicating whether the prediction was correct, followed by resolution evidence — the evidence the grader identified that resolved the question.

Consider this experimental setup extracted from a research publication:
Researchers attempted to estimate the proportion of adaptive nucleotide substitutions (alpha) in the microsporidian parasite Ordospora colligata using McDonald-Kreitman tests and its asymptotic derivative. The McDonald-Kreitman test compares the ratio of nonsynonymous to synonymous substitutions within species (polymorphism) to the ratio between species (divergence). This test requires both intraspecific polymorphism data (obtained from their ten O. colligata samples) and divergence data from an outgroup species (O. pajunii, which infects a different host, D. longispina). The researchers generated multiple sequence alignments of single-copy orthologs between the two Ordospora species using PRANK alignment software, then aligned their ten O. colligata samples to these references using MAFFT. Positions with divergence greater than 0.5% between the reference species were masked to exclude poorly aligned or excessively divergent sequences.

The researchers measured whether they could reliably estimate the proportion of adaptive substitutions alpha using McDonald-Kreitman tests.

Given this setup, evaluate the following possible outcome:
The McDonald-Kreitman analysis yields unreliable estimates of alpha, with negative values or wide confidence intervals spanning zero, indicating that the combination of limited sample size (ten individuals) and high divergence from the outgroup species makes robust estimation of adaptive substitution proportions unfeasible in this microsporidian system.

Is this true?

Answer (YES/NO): NO